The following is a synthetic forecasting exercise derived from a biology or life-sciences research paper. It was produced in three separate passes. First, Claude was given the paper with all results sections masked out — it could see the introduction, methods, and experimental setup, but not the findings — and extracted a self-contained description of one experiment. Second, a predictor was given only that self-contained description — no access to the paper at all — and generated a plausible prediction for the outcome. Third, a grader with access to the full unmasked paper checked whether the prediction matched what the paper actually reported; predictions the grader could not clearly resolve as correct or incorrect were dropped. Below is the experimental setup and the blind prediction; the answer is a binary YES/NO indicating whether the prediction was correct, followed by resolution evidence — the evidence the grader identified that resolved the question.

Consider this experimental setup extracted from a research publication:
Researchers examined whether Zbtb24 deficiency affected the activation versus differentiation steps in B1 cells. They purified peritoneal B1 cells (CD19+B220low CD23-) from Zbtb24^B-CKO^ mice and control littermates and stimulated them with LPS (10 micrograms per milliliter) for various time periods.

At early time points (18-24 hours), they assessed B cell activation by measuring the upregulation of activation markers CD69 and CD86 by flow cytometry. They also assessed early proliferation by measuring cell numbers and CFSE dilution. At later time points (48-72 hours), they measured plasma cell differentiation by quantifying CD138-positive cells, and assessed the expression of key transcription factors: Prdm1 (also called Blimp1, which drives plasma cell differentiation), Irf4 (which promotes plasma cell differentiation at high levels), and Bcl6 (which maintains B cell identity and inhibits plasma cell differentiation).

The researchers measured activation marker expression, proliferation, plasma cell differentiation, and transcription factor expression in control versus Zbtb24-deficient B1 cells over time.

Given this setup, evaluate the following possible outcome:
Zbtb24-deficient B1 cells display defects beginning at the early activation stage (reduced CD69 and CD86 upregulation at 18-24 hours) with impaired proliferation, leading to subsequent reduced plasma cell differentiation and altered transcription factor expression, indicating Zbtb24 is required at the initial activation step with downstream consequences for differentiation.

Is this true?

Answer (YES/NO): NO